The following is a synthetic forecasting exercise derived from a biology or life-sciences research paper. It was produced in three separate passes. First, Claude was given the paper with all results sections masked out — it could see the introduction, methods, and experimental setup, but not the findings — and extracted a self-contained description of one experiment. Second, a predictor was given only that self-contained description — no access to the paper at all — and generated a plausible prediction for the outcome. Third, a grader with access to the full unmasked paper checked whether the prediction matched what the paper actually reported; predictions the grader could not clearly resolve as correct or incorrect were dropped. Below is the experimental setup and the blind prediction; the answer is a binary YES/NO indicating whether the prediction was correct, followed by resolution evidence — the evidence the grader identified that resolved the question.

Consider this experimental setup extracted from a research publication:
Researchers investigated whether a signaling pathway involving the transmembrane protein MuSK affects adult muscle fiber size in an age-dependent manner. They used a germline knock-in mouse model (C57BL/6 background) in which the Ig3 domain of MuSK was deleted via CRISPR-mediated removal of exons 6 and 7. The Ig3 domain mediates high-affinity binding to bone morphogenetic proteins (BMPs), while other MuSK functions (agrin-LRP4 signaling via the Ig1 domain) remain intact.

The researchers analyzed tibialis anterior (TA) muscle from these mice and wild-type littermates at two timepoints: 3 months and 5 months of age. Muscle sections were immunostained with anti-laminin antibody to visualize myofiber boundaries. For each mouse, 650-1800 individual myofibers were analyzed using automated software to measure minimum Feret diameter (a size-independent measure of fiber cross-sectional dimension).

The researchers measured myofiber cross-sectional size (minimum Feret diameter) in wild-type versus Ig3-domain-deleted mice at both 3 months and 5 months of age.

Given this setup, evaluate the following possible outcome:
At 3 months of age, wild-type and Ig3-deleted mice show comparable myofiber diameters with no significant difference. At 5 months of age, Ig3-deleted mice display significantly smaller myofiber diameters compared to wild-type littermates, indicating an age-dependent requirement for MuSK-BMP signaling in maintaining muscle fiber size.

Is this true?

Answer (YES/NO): NO